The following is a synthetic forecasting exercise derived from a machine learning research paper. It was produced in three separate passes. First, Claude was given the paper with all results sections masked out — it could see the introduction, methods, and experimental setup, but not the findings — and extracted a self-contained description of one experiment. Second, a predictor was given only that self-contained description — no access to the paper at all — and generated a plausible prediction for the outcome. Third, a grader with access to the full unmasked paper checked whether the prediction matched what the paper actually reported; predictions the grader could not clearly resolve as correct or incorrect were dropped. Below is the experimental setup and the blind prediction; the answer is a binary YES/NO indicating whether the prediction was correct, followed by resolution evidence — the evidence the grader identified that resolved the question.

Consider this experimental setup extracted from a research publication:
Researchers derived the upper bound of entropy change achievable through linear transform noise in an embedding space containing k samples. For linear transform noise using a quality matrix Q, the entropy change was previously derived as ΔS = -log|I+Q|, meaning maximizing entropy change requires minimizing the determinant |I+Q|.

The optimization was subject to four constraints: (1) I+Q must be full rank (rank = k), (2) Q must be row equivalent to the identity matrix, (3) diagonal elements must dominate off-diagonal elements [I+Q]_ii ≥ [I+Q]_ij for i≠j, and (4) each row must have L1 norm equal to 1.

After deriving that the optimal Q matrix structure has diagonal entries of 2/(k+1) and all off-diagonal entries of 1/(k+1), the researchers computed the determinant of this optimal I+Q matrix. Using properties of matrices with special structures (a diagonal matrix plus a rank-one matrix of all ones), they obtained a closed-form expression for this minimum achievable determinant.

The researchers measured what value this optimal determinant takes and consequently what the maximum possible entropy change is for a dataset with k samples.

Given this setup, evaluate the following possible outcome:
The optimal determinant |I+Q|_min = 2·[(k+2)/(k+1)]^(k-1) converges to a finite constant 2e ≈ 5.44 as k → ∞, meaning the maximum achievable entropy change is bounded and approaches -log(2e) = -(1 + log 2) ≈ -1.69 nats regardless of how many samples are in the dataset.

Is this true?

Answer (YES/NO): NO